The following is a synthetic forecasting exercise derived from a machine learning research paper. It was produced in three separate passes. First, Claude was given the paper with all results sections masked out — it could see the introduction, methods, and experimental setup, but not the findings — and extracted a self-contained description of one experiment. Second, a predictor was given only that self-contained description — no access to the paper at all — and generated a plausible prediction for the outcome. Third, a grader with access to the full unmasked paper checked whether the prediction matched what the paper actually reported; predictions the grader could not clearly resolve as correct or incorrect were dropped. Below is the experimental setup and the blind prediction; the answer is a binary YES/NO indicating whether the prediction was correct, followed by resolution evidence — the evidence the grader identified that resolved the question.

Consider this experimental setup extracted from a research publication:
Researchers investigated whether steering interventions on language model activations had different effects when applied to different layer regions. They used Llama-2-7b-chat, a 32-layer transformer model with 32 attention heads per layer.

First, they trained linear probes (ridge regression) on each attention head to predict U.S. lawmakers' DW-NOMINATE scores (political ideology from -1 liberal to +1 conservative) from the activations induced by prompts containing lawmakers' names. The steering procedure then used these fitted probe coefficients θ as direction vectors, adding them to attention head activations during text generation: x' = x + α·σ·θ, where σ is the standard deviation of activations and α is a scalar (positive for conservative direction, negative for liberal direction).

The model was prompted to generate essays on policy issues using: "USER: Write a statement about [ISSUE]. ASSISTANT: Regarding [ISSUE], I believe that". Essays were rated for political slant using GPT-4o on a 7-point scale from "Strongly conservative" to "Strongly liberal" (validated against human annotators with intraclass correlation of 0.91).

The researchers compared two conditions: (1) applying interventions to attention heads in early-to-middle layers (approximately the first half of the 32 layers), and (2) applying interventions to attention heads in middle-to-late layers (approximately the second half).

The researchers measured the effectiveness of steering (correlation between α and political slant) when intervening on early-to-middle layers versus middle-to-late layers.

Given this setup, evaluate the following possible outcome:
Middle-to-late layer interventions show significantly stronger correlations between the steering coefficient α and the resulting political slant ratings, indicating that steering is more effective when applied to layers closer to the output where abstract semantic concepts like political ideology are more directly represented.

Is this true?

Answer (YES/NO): NO